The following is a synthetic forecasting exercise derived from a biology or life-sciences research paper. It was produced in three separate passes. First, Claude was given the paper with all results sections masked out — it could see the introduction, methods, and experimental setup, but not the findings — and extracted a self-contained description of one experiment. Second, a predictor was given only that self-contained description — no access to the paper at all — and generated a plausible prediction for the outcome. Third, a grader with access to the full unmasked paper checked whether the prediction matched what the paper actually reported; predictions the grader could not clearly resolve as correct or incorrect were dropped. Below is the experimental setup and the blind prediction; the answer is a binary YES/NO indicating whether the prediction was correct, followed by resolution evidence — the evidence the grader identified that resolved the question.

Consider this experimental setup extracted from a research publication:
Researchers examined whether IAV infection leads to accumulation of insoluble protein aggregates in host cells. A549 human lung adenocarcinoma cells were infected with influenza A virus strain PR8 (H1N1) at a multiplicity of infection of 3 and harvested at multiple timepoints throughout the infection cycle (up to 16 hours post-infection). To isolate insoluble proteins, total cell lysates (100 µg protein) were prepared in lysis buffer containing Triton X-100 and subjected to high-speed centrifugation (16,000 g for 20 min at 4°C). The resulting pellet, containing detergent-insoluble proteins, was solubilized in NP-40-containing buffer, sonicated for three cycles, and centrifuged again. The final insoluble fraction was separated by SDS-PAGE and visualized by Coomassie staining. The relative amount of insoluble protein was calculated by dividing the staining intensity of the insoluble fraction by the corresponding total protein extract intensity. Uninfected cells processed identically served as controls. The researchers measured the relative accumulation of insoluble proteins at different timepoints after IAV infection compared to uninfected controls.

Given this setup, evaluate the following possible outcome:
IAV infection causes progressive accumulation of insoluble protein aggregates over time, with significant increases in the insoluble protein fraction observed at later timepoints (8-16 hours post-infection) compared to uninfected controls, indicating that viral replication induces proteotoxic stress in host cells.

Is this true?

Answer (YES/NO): NO